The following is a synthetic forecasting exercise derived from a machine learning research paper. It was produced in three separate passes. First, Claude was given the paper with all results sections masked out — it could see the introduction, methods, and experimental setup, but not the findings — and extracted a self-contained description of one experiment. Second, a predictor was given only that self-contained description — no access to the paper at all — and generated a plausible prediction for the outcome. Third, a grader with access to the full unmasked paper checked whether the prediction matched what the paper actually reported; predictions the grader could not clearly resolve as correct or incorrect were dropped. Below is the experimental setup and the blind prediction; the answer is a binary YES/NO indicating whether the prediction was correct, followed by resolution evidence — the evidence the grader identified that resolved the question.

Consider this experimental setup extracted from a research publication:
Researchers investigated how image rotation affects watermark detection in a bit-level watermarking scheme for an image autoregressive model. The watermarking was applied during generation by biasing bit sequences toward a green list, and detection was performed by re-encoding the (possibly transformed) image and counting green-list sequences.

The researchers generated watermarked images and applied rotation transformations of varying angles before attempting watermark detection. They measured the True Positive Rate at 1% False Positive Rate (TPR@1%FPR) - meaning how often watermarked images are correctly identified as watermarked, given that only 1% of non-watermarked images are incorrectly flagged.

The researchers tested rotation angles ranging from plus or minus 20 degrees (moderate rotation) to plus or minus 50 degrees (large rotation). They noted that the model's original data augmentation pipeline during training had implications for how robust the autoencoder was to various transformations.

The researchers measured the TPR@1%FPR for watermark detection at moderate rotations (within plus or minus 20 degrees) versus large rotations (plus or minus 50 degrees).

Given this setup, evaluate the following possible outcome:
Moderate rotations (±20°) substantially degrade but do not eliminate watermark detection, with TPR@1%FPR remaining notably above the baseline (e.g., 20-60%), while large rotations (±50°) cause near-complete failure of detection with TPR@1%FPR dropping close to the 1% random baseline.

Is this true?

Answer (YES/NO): NO